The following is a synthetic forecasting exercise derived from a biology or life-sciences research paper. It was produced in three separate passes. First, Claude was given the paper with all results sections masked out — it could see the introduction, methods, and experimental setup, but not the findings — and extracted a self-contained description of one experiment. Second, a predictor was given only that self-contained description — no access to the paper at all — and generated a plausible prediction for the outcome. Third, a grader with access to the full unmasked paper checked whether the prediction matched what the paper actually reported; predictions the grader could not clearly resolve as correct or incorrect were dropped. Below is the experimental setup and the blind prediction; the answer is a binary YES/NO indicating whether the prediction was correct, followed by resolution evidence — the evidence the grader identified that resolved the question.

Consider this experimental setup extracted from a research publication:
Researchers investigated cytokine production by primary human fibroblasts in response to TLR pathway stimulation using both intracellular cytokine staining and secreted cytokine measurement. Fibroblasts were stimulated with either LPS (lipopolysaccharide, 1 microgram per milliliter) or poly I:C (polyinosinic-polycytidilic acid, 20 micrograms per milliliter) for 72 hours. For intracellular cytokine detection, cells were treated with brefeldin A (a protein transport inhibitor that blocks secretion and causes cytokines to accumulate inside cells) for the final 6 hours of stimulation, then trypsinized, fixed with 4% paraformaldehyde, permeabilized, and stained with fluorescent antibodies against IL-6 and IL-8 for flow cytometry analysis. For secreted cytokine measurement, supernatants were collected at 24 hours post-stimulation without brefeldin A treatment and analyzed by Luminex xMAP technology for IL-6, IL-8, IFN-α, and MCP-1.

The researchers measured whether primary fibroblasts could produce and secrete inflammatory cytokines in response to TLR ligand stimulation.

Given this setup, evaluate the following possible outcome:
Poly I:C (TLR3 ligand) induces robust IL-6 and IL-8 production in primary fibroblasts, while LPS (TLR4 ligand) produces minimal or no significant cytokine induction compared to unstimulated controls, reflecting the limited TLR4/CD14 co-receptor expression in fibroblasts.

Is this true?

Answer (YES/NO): NO